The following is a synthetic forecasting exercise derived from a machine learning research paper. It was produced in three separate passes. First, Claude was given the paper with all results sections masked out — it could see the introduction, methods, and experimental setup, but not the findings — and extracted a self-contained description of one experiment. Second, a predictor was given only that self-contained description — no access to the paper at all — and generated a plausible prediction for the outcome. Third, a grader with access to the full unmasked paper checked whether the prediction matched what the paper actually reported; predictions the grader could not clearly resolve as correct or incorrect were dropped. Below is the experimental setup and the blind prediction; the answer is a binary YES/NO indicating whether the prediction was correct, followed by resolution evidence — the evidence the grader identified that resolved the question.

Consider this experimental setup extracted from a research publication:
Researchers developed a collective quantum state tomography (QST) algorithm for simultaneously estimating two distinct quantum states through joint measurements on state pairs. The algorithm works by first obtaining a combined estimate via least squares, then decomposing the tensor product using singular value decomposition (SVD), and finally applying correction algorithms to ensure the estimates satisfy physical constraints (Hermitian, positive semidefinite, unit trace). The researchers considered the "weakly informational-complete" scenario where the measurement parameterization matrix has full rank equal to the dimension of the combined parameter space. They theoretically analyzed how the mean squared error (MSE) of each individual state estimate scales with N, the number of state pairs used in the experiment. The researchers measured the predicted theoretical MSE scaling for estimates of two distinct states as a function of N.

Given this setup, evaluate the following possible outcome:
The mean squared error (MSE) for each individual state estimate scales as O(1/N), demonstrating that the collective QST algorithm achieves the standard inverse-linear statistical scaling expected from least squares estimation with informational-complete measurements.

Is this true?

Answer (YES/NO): YES